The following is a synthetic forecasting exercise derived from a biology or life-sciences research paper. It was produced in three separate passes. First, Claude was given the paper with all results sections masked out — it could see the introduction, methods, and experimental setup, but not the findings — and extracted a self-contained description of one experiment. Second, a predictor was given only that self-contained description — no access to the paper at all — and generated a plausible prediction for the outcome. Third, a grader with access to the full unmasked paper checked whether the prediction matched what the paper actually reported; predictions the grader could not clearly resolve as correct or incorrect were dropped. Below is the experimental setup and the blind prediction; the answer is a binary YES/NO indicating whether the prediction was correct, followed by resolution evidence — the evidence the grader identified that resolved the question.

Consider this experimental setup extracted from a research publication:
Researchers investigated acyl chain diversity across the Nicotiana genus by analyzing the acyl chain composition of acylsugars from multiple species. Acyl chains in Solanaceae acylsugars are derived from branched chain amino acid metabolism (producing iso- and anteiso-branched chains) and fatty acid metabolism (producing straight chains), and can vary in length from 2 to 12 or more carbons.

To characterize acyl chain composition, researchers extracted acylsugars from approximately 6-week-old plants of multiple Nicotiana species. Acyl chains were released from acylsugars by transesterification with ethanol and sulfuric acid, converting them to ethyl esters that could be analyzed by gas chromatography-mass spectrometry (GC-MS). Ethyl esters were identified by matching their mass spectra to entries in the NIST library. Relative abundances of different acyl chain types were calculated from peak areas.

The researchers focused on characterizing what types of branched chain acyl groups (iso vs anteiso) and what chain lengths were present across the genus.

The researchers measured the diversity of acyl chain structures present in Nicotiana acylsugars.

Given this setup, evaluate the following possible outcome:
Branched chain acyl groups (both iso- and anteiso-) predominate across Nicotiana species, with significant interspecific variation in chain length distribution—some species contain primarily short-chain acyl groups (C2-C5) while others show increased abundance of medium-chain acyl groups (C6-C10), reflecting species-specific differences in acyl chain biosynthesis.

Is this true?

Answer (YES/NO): NO